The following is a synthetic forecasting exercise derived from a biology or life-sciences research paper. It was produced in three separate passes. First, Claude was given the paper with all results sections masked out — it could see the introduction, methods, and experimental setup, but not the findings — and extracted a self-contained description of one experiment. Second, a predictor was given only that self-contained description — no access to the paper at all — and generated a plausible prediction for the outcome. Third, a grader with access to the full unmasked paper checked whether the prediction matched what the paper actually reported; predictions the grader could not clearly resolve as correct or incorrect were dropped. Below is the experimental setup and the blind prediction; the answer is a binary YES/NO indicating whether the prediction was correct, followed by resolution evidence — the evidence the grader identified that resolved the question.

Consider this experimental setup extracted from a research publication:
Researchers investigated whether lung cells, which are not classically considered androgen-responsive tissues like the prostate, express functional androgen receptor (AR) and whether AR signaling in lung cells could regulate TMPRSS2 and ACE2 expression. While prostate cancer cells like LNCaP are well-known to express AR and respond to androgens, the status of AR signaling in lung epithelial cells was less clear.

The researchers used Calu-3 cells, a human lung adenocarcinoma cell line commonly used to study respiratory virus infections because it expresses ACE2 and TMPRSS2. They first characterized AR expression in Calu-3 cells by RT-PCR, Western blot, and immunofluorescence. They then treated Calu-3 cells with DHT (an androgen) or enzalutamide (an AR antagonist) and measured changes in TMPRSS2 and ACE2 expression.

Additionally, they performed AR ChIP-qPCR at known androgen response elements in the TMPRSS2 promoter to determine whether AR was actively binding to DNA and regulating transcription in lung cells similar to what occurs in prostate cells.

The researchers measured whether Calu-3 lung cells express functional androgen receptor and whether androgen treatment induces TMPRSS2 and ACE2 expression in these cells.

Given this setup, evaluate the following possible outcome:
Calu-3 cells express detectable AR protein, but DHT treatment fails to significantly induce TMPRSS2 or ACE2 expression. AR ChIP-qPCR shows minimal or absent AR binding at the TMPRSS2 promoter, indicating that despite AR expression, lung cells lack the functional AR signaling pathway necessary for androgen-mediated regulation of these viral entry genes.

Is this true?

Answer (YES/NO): NO